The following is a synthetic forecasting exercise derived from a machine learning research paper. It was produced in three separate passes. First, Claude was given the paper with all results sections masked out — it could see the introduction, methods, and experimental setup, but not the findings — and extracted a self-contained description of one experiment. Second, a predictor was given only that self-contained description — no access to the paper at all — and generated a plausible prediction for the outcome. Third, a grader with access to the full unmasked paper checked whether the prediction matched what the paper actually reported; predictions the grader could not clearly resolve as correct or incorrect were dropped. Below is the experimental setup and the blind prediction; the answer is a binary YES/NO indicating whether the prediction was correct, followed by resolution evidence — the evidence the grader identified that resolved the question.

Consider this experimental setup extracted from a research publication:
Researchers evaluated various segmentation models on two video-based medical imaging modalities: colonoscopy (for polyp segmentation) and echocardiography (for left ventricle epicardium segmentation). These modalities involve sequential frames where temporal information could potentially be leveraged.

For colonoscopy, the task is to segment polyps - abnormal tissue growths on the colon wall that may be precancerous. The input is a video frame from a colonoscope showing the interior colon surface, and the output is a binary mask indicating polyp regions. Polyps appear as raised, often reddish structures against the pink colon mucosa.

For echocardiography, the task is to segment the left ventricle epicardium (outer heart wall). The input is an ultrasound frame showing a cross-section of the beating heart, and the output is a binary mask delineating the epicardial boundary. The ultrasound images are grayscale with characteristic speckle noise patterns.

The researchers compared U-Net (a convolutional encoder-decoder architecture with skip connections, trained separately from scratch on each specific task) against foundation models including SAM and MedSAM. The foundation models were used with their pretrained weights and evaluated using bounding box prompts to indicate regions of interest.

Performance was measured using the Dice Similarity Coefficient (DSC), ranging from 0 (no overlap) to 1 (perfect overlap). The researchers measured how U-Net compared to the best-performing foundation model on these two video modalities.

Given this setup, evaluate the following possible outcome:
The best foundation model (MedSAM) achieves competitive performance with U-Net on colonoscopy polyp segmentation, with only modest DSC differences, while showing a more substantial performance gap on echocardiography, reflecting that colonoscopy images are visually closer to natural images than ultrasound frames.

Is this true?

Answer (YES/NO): NO